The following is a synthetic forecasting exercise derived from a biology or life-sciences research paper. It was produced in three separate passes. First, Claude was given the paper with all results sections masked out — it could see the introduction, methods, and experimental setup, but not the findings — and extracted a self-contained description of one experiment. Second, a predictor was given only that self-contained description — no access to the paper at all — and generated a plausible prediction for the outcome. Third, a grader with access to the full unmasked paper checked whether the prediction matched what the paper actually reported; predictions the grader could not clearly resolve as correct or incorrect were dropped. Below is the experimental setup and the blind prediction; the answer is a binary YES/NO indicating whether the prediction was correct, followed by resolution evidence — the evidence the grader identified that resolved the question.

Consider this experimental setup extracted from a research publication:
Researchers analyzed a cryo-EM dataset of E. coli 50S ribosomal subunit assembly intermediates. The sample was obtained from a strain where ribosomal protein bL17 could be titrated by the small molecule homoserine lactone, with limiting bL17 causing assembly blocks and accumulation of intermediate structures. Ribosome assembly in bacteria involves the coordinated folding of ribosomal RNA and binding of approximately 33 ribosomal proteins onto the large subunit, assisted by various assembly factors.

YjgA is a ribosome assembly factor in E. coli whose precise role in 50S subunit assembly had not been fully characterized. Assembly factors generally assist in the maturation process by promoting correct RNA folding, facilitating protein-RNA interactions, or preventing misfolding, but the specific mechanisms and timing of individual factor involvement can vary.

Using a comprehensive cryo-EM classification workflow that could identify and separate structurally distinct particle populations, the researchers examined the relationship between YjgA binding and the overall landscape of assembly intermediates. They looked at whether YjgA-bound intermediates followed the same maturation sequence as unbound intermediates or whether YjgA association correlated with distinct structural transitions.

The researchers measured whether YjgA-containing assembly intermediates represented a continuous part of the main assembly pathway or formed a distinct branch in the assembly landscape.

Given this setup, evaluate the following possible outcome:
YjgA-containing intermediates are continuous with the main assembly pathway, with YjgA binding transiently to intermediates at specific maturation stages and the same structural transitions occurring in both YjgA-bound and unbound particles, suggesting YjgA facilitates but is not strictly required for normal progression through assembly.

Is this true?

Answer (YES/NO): NO